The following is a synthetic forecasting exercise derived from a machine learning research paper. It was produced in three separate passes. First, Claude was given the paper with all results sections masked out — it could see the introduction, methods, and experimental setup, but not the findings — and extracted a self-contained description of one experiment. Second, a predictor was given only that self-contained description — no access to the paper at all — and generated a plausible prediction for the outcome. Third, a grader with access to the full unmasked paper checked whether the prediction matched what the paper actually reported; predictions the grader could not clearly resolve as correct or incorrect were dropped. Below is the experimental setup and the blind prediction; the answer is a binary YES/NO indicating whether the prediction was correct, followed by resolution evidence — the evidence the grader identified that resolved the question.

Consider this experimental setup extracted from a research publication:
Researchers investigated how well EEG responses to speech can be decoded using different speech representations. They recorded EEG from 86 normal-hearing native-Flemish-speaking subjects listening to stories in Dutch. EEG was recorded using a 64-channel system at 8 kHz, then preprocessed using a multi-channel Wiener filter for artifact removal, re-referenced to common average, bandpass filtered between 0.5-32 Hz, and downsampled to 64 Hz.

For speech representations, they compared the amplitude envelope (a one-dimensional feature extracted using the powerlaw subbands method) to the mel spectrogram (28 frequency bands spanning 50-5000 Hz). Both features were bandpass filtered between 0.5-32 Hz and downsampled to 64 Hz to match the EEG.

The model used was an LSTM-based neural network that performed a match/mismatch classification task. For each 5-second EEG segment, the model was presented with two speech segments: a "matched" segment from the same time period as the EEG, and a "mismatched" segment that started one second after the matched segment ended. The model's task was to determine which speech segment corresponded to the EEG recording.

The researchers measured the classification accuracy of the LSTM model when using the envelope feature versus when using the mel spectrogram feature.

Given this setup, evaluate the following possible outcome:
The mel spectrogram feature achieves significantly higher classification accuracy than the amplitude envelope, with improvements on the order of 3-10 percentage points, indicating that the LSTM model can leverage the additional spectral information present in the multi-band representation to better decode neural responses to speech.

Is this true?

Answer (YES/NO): NO